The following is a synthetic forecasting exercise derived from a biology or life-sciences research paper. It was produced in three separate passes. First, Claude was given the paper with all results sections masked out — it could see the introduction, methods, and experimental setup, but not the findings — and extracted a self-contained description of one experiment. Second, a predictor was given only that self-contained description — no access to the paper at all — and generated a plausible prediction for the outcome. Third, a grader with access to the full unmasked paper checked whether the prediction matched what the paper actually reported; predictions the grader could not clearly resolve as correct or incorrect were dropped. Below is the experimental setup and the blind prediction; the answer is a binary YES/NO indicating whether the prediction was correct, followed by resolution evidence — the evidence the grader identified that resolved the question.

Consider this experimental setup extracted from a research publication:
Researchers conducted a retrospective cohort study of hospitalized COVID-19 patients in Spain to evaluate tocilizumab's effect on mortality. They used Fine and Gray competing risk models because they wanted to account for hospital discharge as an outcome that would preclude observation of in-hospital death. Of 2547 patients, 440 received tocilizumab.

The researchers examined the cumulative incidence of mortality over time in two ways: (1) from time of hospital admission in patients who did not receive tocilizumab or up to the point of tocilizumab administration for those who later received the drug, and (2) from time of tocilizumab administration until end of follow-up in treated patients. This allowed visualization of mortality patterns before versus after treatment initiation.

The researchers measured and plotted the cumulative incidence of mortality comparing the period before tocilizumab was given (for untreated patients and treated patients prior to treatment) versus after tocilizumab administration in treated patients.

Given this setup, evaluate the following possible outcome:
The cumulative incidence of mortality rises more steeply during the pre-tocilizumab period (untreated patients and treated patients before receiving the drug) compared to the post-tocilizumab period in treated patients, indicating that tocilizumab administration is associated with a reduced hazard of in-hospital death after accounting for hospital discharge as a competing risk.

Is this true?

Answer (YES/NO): NO